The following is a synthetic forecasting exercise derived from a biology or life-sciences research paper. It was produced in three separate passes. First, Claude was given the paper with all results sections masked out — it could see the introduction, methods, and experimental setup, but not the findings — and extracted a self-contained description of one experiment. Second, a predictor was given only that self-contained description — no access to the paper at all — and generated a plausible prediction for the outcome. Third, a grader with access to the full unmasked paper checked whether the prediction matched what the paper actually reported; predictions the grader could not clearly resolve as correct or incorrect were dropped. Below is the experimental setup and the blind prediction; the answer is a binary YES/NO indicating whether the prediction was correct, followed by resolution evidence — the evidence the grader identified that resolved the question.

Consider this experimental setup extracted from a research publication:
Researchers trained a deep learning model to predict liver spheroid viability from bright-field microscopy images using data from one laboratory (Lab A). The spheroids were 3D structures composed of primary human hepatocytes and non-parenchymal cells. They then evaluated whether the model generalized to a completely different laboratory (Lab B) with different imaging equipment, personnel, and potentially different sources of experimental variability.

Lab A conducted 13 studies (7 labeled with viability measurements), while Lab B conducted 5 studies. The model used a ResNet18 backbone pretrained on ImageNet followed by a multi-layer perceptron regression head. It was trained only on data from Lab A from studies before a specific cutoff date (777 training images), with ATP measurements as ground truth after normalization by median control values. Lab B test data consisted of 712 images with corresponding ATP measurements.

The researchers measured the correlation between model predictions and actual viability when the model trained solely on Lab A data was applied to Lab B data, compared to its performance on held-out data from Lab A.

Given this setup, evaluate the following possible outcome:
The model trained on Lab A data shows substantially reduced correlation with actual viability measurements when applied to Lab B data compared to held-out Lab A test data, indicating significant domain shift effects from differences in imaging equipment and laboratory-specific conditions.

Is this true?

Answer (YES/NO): NO